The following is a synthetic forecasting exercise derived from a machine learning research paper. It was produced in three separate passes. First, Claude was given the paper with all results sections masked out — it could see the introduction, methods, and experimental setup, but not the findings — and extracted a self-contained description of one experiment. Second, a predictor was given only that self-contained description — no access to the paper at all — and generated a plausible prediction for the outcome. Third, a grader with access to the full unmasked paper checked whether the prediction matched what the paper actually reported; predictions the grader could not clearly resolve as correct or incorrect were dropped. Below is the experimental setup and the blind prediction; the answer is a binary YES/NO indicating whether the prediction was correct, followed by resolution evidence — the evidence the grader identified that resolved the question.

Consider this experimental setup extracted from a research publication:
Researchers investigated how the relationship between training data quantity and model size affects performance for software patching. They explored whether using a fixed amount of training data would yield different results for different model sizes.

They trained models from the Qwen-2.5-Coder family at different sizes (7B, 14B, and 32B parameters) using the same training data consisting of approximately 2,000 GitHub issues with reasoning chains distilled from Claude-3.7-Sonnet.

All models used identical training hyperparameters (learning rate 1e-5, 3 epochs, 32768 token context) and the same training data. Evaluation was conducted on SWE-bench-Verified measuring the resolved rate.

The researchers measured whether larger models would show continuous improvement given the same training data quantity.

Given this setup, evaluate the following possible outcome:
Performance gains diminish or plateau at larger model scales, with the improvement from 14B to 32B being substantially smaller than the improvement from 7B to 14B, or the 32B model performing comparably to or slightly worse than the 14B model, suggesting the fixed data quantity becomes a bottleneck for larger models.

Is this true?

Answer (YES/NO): YES